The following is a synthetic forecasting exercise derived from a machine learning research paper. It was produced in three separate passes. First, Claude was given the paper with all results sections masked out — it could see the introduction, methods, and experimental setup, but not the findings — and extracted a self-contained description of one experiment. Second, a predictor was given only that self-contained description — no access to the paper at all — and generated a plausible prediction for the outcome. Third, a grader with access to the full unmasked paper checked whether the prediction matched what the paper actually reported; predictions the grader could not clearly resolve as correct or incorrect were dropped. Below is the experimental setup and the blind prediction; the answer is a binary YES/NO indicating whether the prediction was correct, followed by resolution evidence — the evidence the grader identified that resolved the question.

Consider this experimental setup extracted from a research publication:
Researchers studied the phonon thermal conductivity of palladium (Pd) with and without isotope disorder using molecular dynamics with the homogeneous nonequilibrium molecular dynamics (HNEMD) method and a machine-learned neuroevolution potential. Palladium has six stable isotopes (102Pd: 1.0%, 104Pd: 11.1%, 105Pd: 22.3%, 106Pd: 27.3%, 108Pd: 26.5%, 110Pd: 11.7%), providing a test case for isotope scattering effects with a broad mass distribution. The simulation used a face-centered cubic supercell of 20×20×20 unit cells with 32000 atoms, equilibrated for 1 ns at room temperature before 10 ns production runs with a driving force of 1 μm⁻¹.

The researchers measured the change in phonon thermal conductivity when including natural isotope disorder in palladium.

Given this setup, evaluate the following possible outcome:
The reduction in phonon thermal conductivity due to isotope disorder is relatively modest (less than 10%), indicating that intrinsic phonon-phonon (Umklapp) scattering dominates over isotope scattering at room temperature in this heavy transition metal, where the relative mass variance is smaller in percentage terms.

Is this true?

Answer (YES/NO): YES